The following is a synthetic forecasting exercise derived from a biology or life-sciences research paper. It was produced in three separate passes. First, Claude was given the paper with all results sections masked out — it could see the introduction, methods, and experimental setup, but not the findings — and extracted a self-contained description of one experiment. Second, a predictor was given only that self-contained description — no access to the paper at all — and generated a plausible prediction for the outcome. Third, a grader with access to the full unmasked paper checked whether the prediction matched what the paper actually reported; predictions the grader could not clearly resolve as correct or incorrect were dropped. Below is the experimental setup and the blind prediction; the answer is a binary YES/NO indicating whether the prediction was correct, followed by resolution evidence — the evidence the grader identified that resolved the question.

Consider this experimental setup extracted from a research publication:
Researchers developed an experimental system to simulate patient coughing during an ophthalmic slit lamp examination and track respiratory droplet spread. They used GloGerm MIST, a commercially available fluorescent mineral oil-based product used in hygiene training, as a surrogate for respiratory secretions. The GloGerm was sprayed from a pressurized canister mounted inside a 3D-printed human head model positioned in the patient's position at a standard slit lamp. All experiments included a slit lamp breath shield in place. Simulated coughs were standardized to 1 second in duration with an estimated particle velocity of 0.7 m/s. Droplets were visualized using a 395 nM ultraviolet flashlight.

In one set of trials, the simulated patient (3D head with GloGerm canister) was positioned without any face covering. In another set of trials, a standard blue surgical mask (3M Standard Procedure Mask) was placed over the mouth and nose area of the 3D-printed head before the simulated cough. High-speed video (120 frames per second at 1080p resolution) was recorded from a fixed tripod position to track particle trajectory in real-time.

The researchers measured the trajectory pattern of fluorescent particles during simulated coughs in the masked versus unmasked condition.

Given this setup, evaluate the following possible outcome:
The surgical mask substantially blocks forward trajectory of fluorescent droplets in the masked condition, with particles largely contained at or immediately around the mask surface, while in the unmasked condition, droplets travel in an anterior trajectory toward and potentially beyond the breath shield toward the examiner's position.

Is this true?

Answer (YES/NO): NO